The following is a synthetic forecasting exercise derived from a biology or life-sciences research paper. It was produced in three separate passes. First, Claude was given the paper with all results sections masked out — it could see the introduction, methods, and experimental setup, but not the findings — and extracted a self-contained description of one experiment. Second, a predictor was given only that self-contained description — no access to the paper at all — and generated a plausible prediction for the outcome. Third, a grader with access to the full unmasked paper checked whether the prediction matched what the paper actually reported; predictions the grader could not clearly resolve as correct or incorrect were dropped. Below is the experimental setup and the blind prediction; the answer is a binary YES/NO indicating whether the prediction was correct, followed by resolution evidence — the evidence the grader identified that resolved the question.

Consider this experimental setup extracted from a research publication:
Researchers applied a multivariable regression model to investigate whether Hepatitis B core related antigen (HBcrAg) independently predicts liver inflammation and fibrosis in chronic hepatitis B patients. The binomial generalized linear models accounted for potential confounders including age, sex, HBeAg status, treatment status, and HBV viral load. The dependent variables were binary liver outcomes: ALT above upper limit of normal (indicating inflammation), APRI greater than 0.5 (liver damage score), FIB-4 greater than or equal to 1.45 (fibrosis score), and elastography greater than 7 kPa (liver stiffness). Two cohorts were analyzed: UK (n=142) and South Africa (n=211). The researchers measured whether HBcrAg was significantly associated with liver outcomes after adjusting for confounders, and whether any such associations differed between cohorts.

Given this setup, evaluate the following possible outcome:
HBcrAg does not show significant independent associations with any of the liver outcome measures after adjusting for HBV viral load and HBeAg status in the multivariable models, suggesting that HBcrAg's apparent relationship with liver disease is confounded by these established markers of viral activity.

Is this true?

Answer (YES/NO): YES